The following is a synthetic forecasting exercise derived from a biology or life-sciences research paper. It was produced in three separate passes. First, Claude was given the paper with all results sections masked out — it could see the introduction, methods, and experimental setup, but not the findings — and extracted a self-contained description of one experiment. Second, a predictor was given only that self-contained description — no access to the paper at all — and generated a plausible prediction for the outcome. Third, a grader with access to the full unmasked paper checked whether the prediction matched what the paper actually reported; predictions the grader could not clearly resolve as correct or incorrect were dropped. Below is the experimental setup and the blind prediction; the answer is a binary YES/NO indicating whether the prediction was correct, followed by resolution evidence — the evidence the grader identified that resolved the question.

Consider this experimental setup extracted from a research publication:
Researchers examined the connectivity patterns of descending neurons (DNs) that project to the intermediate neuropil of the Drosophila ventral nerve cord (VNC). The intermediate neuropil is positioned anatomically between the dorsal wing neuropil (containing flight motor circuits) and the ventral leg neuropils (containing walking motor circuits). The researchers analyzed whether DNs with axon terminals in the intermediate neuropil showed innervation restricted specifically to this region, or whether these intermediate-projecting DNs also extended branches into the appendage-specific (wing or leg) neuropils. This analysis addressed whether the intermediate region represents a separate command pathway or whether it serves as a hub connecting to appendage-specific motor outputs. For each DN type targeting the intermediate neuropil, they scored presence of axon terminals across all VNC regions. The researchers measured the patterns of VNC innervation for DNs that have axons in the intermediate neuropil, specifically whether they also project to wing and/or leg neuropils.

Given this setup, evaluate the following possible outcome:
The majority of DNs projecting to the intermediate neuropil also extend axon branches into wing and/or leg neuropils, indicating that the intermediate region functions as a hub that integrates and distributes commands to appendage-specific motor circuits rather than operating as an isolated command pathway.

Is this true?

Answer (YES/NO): NO